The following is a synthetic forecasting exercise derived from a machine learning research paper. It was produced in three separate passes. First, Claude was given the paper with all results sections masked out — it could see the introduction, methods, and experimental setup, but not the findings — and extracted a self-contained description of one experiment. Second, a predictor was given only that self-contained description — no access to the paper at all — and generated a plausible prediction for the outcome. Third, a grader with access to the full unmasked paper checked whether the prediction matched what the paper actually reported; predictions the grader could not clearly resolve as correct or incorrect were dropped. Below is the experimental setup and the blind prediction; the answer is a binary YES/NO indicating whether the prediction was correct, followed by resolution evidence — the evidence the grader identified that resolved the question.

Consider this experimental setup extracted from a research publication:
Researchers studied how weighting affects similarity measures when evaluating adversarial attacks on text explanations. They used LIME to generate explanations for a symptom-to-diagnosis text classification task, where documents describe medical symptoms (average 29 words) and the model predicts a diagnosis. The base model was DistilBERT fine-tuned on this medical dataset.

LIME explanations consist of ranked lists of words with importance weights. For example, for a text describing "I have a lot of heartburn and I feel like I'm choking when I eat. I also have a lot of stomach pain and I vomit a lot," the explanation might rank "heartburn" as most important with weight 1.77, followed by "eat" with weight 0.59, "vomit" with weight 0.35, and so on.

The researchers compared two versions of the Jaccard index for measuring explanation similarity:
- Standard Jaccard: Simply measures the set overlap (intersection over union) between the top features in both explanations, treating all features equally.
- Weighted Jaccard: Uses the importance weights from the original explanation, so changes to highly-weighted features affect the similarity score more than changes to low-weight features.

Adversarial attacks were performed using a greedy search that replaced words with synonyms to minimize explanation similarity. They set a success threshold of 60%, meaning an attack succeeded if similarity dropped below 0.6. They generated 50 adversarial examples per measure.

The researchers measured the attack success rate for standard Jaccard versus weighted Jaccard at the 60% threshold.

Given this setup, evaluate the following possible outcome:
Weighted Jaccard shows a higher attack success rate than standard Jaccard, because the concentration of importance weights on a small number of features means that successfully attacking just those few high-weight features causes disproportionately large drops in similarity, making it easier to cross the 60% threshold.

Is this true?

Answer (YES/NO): NO